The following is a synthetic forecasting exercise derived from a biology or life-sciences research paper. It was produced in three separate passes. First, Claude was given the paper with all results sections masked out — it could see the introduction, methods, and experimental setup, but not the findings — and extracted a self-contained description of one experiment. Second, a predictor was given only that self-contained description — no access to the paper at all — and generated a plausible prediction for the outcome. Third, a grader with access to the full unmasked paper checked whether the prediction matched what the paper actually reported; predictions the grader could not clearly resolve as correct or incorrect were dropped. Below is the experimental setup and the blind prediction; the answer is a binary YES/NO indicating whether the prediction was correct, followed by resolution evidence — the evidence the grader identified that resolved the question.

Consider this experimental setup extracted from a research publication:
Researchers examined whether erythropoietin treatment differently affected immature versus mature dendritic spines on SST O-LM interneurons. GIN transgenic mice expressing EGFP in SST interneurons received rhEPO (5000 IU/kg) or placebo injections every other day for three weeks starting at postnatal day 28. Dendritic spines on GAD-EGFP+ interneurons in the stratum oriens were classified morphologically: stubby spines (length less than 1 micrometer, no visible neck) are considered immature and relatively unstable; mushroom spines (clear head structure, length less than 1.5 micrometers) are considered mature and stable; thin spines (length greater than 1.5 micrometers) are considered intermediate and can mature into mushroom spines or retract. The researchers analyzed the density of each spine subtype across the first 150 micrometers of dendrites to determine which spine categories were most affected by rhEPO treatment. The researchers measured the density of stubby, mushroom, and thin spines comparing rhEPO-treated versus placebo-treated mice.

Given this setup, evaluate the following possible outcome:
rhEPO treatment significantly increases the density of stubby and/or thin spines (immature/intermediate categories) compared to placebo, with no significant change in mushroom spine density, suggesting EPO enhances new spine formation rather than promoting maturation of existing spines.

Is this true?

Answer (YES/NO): NO